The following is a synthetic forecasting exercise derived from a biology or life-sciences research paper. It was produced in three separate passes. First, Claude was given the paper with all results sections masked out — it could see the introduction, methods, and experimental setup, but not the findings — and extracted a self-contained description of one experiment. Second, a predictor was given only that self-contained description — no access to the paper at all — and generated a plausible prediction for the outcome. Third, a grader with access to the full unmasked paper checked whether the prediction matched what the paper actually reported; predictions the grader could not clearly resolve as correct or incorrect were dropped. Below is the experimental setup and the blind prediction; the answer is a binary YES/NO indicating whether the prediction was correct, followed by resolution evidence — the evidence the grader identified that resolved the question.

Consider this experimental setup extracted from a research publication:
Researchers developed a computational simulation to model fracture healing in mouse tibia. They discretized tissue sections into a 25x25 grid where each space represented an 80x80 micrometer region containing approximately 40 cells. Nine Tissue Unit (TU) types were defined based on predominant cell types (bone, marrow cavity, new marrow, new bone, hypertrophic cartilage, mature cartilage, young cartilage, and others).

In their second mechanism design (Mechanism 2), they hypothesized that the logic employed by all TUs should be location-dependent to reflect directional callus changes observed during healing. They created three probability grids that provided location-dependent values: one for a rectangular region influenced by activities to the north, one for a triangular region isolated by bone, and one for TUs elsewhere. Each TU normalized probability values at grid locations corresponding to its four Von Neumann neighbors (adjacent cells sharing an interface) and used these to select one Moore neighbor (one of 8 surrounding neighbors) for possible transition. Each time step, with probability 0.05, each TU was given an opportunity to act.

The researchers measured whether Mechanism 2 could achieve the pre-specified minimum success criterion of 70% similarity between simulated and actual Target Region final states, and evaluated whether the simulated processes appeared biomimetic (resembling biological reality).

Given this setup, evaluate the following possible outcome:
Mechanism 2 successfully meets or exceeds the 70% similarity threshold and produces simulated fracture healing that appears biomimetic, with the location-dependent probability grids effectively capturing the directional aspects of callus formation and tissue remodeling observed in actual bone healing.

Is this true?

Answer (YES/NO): NO